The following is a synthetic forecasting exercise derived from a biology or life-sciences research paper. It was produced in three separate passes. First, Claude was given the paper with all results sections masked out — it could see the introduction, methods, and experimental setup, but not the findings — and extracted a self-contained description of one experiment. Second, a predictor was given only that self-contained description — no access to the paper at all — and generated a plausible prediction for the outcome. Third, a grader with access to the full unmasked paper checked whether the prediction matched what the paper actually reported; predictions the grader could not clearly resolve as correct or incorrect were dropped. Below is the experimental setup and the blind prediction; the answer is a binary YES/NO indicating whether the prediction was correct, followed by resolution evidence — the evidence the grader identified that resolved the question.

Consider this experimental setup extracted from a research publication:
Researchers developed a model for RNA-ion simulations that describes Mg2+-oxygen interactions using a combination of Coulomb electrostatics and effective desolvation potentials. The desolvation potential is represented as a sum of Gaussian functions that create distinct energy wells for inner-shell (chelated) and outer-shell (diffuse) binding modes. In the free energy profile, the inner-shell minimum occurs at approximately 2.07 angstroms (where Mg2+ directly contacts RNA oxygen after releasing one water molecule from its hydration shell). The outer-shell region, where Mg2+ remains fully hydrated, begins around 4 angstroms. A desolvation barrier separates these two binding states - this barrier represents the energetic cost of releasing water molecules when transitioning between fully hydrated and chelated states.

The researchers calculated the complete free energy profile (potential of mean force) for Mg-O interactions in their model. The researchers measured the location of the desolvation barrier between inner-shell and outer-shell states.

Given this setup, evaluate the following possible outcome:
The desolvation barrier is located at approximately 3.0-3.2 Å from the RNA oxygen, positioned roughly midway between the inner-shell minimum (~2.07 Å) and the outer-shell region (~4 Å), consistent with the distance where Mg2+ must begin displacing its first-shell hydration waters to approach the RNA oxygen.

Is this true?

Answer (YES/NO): NO